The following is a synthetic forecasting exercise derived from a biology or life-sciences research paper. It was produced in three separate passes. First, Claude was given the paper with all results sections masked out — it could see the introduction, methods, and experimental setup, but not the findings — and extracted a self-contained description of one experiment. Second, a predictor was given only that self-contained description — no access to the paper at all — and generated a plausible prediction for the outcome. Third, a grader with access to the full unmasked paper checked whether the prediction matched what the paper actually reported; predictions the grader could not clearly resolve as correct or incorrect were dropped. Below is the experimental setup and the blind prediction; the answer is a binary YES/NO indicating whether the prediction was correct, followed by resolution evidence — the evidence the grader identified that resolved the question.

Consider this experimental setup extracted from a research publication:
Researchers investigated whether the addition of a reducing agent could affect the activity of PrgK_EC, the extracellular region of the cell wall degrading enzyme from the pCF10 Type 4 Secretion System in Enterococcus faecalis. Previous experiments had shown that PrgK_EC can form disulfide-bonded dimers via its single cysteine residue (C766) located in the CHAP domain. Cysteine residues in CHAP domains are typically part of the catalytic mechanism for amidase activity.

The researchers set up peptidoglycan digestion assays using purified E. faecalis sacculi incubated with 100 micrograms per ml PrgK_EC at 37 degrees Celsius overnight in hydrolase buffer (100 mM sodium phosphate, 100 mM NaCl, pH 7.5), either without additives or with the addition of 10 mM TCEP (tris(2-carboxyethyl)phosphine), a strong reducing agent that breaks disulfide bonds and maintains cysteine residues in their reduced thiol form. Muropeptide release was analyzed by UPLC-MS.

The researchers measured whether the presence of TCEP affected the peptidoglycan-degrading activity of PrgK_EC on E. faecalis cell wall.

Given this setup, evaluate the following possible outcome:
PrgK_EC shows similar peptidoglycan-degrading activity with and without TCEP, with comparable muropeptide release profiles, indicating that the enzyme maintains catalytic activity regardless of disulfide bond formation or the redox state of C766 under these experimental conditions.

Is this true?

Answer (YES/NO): NO